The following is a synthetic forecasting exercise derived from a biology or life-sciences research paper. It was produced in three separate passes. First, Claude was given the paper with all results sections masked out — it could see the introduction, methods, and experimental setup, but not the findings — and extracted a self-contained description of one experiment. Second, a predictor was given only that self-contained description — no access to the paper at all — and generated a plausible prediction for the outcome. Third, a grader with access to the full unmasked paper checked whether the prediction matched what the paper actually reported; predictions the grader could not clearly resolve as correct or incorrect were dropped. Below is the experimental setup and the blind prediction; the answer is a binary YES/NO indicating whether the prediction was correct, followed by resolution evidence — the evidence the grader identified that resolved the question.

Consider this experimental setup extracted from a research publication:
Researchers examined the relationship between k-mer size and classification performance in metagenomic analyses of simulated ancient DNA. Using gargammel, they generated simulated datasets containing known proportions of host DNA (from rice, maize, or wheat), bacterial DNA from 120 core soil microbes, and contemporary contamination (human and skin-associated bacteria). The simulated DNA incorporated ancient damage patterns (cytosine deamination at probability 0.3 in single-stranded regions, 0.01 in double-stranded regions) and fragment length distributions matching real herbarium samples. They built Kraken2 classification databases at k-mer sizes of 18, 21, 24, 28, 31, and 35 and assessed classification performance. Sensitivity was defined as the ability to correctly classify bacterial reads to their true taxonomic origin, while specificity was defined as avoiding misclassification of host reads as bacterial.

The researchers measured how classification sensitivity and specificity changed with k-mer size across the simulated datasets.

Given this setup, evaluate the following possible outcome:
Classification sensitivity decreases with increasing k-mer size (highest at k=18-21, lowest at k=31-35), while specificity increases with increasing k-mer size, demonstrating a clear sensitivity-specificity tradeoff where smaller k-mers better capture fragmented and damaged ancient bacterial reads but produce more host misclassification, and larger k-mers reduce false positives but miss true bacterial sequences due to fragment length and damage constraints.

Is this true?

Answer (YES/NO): NO